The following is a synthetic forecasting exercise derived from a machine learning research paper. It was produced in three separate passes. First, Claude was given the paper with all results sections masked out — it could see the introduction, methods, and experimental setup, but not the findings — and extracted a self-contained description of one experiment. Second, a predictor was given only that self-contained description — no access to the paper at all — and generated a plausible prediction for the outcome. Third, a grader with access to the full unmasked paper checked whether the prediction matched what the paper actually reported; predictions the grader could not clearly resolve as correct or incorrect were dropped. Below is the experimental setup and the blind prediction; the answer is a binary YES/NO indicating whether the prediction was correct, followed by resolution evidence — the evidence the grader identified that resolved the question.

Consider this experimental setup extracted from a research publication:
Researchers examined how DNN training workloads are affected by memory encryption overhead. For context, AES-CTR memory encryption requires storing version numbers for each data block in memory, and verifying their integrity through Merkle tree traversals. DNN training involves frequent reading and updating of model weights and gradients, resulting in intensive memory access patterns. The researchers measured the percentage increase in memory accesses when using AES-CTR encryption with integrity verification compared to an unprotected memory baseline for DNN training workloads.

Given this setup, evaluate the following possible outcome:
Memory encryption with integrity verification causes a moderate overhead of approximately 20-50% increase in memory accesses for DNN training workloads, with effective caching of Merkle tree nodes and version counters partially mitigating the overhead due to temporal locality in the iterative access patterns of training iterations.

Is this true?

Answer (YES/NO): YES